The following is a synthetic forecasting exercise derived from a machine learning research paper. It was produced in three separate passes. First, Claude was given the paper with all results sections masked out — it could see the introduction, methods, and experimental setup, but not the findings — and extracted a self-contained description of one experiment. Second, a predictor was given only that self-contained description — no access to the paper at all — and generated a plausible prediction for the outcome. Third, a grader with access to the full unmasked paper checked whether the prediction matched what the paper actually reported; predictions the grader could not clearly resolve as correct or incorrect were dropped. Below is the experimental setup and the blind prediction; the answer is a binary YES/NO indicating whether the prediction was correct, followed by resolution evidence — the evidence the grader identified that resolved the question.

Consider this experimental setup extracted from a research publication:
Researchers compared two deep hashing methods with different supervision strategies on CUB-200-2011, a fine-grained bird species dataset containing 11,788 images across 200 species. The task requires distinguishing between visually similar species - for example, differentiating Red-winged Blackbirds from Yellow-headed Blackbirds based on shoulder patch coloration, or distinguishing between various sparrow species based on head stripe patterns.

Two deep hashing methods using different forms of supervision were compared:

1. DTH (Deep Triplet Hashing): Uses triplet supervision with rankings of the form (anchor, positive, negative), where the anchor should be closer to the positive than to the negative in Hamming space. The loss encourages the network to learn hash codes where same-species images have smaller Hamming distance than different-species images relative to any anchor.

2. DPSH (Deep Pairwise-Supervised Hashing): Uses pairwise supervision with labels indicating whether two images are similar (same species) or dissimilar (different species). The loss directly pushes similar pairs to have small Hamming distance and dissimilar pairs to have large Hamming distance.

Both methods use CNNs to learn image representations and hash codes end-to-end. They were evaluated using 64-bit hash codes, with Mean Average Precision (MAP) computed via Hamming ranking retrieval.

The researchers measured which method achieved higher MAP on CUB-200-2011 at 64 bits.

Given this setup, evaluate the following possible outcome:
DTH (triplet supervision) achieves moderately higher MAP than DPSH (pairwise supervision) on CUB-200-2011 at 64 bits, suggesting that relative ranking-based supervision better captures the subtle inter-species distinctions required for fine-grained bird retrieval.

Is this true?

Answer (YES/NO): YES